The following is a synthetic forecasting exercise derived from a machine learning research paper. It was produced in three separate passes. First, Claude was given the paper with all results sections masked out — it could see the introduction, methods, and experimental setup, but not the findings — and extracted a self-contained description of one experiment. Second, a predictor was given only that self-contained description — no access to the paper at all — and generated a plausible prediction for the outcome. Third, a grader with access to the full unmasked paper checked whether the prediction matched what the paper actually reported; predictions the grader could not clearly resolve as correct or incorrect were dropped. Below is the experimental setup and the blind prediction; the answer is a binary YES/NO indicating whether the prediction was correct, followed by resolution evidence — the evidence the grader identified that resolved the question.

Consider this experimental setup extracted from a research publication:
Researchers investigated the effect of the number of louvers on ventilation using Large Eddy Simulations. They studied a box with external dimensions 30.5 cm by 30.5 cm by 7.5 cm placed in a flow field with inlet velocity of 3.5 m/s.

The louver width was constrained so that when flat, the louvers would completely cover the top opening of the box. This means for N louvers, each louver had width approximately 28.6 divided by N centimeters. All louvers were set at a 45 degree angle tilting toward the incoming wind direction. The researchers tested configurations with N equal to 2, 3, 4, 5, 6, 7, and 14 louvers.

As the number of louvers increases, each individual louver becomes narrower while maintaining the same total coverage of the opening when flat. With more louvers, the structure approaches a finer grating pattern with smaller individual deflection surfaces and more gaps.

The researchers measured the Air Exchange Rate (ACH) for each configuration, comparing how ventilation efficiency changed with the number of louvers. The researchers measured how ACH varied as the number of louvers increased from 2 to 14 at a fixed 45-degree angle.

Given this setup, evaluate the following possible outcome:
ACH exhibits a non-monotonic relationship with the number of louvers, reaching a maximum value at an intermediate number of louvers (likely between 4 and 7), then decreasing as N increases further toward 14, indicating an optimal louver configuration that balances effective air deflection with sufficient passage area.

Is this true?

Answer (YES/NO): NO